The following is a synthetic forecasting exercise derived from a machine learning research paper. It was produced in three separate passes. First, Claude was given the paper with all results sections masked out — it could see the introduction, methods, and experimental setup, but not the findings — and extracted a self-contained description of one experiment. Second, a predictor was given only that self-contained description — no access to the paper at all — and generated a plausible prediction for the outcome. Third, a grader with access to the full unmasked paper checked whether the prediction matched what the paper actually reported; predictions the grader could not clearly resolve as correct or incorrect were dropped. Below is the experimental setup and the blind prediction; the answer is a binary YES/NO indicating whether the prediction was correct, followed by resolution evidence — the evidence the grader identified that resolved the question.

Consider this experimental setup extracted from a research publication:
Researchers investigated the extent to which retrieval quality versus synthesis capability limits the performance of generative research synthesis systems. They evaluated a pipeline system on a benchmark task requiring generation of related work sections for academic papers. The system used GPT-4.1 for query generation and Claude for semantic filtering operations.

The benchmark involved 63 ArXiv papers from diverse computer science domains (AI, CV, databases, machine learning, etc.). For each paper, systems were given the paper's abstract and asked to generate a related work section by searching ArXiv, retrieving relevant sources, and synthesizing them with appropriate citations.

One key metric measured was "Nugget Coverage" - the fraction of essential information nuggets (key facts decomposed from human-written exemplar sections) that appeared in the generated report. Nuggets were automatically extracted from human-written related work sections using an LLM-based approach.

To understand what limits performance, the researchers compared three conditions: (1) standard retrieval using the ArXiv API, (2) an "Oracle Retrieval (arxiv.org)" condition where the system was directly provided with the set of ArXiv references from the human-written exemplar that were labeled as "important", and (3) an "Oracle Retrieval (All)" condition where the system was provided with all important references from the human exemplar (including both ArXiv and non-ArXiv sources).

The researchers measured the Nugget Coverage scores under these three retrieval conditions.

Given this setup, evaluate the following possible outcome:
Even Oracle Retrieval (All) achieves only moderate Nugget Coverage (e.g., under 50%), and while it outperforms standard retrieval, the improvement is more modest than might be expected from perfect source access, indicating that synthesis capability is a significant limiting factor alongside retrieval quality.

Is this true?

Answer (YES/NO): NO